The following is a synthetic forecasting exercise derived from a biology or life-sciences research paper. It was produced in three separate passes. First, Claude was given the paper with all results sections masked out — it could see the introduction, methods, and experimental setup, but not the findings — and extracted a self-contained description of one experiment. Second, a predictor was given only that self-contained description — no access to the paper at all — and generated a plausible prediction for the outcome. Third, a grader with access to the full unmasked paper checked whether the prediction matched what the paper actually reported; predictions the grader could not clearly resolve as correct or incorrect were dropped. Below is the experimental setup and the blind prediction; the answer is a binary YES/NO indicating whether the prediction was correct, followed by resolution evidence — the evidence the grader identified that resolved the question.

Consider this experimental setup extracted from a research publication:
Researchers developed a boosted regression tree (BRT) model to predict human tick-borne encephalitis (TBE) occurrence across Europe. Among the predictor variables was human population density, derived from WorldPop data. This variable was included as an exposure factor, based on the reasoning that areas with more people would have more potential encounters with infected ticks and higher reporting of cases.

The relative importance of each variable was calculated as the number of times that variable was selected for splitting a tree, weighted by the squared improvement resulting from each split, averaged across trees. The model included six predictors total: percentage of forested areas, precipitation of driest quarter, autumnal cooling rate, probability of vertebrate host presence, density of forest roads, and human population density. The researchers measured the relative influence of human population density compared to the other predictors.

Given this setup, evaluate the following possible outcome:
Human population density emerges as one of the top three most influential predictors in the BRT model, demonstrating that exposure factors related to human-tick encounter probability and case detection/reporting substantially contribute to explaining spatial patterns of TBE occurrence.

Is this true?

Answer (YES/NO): NO